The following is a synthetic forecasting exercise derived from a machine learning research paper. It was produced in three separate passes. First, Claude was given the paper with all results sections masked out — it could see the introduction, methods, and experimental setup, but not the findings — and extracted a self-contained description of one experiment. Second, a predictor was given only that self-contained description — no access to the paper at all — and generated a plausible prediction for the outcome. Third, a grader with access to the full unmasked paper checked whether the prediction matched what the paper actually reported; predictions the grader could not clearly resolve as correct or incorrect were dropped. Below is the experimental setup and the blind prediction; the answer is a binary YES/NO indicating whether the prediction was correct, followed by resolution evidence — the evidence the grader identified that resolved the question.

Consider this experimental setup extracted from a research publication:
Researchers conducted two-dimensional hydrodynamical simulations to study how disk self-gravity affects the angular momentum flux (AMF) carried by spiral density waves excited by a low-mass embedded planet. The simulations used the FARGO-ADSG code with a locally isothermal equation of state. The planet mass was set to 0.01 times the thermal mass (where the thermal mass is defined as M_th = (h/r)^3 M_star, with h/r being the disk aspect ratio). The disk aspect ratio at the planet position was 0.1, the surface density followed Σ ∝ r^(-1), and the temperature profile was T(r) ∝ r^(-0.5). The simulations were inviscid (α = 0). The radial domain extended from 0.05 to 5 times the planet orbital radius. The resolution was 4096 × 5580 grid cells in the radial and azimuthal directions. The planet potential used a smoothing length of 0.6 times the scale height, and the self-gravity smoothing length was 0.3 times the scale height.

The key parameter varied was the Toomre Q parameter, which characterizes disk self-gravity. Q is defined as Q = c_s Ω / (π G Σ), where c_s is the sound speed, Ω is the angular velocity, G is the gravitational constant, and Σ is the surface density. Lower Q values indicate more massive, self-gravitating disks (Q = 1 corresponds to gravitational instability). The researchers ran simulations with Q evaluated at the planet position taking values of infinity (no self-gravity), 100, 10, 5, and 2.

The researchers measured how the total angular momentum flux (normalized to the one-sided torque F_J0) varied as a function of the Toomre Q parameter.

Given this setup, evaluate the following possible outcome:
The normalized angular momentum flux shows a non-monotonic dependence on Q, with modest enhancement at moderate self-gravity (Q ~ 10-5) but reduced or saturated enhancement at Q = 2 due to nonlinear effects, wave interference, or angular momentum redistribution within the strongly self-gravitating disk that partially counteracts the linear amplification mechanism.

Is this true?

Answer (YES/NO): NO